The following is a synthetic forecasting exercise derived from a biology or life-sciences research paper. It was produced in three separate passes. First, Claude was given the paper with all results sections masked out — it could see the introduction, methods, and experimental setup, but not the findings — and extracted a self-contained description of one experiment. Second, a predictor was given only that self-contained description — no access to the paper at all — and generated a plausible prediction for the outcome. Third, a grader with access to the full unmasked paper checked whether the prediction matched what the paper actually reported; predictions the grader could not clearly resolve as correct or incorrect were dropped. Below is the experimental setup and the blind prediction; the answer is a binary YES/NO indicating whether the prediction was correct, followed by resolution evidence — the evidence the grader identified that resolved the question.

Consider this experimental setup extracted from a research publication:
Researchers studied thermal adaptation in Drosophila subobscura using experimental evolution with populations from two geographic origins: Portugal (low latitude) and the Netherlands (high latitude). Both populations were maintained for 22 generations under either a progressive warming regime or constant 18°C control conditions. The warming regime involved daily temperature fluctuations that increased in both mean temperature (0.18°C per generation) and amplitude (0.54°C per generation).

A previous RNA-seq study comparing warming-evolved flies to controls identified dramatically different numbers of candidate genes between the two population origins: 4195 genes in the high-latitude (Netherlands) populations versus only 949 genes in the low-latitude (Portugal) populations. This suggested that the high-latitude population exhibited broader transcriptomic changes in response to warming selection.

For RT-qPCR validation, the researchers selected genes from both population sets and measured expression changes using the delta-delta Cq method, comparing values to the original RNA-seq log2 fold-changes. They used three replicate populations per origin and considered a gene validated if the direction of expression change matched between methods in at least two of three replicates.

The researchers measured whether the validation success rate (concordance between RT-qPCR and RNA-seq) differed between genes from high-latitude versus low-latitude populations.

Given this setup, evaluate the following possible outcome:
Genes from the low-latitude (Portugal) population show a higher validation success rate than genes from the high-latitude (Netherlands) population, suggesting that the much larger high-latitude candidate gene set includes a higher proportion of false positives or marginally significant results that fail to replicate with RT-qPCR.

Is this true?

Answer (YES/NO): NO